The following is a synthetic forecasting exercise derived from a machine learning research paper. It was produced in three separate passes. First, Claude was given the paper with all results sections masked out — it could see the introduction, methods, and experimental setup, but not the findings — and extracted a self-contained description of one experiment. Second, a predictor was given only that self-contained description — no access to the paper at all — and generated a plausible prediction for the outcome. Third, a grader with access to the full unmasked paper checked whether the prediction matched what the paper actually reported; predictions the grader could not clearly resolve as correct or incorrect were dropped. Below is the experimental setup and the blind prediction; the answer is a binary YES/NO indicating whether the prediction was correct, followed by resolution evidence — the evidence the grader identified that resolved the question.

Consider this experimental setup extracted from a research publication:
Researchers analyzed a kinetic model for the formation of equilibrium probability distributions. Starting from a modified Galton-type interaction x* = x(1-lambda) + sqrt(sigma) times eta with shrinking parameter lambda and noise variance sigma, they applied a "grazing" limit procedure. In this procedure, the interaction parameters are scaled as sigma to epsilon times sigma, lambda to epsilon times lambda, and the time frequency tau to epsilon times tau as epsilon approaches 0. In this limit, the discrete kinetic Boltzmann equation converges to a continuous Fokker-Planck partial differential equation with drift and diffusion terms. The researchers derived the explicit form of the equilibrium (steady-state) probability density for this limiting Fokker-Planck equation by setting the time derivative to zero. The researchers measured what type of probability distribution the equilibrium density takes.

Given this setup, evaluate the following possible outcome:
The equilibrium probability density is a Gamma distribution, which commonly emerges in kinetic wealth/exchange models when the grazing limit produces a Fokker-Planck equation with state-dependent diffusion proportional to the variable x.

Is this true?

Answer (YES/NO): NO